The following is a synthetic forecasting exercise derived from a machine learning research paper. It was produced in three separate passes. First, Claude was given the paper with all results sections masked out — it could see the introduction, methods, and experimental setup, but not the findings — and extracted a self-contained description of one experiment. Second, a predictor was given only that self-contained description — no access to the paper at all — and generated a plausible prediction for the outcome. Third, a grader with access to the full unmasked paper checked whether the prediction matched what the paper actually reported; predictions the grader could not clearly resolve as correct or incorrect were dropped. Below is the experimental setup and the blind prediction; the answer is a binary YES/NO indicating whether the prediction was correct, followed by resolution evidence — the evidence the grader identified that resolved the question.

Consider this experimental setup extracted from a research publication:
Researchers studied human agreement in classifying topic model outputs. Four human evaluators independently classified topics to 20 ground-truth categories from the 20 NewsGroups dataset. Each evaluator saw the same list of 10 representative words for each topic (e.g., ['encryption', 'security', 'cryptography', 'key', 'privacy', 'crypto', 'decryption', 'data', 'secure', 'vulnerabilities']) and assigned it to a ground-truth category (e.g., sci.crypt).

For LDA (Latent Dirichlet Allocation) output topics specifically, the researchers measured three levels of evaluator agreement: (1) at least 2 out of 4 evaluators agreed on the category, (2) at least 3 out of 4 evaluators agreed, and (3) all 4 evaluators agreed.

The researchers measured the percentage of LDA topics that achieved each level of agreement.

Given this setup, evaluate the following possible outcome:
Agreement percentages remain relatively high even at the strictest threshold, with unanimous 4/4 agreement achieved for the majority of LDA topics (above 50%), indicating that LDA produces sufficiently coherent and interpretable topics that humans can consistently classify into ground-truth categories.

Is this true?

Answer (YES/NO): NO